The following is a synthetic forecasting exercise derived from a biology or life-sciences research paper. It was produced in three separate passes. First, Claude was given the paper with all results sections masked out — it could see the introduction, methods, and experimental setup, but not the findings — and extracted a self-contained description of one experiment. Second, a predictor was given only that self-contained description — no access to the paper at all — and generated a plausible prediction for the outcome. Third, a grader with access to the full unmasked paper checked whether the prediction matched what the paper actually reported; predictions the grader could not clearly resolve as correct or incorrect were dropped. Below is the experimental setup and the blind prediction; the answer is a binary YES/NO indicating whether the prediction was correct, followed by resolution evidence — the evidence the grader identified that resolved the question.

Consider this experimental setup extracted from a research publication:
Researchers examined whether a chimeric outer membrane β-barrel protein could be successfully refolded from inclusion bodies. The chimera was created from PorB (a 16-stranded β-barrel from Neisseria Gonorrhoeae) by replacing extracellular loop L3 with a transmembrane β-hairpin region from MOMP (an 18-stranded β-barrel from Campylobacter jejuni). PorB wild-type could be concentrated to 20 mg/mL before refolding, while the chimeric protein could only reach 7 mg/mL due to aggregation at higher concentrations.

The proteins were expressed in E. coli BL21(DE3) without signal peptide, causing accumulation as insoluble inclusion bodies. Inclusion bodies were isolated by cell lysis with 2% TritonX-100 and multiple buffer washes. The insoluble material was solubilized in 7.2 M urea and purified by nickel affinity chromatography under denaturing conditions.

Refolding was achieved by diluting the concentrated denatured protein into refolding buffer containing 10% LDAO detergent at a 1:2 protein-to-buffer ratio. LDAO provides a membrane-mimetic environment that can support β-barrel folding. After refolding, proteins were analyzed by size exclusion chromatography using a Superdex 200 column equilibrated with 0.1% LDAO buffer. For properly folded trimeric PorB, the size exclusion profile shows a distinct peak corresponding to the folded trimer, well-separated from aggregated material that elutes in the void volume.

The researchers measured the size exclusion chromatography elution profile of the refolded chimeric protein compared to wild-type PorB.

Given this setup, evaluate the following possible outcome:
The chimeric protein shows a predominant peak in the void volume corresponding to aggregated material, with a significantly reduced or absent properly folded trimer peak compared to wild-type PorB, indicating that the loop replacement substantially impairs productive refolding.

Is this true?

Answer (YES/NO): NO